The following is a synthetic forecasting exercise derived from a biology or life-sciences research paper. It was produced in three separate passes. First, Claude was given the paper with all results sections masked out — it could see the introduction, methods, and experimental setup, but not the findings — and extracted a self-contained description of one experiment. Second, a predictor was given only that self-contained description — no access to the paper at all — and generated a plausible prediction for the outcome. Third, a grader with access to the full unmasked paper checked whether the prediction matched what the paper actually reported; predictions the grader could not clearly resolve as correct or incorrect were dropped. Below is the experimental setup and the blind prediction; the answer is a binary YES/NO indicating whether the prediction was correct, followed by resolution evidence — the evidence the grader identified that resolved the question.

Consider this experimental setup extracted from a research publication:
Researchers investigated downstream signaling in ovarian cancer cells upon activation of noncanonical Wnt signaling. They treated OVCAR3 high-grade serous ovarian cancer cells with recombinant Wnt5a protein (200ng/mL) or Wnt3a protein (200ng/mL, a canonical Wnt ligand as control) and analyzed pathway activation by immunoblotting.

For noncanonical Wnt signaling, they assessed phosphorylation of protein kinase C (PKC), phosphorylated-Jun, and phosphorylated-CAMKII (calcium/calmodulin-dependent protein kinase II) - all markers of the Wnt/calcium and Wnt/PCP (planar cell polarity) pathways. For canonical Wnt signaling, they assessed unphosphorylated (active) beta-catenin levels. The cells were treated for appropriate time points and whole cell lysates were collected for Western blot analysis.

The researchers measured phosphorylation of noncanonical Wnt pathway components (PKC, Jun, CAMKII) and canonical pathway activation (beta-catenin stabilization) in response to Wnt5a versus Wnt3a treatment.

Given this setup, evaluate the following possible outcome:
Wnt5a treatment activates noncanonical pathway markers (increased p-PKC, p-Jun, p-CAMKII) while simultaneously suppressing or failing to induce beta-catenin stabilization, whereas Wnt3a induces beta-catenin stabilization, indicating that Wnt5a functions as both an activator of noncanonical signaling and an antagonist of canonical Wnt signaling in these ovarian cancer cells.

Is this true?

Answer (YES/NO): NO